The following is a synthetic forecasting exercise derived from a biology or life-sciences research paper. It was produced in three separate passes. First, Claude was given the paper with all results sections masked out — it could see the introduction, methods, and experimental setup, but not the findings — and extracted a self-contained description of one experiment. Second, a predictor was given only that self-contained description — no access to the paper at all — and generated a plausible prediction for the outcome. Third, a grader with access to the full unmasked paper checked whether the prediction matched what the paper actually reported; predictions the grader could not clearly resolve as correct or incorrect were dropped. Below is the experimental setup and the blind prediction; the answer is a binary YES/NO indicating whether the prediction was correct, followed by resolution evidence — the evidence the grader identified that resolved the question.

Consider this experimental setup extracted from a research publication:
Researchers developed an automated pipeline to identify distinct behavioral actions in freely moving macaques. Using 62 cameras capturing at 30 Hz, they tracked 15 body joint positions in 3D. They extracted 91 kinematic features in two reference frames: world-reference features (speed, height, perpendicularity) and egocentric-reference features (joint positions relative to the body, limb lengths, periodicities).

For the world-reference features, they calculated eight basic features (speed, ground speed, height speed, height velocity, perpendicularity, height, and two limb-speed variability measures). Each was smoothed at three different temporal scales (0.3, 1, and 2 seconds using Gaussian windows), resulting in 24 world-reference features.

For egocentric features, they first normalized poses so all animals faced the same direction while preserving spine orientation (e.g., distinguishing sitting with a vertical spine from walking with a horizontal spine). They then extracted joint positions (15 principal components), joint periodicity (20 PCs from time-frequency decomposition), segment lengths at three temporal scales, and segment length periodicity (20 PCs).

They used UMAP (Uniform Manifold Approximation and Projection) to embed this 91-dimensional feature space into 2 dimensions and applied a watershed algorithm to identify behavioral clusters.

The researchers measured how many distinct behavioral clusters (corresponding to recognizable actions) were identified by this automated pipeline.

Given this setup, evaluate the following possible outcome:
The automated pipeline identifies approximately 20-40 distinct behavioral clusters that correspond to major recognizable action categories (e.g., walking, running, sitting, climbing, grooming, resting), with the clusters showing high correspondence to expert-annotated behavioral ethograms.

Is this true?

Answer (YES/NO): NO